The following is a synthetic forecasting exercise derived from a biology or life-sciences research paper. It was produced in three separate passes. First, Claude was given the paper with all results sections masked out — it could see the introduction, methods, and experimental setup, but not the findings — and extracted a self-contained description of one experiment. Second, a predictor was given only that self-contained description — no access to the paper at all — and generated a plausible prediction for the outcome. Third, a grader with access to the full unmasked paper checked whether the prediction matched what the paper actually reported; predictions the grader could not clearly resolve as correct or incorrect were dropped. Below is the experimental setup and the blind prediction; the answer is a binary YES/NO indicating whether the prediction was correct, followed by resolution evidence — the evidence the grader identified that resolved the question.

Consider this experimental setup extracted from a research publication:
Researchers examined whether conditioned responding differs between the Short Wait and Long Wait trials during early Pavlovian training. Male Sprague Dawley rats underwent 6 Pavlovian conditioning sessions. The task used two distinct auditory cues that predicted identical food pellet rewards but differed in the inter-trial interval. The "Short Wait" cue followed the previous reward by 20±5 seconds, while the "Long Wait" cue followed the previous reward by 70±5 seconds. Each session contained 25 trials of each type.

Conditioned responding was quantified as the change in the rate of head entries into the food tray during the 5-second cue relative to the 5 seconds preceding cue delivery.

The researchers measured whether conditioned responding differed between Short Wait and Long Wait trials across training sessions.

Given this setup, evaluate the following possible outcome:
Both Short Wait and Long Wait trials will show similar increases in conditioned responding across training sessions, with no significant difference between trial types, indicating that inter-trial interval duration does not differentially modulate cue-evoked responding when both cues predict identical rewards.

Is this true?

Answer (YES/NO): YES